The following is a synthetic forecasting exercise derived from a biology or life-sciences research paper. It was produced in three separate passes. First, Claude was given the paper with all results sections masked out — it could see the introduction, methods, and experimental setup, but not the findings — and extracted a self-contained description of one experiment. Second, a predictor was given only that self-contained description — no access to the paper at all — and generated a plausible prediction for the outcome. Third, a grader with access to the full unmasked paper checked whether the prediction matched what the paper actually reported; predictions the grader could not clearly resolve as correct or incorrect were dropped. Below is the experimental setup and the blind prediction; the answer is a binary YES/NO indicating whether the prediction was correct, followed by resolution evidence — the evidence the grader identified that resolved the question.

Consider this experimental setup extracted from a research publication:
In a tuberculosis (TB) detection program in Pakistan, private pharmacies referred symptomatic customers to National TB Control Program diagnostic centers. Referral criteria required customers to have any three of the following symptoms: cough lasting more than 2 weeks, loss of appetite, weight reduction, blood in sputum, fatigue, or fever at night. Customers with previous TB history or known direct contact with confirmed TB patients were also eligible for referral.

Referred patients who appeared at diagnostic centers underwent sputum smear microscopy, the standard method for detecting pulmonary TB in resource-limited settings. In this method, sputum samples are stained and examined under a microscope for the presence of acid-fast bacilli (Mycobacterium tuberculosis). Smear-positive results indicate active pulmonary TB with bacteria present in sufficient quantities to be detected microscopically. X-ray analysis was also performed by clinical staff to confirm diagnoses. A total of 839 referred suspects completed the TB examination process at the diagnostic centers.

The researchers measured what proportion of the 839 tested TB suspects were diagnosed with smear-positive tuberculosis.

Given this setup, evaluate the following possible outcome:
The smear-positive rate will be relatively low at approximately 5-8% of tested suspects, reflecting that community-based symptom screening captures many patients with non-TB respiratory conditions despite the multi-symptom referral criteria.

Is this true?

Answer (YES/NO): NO